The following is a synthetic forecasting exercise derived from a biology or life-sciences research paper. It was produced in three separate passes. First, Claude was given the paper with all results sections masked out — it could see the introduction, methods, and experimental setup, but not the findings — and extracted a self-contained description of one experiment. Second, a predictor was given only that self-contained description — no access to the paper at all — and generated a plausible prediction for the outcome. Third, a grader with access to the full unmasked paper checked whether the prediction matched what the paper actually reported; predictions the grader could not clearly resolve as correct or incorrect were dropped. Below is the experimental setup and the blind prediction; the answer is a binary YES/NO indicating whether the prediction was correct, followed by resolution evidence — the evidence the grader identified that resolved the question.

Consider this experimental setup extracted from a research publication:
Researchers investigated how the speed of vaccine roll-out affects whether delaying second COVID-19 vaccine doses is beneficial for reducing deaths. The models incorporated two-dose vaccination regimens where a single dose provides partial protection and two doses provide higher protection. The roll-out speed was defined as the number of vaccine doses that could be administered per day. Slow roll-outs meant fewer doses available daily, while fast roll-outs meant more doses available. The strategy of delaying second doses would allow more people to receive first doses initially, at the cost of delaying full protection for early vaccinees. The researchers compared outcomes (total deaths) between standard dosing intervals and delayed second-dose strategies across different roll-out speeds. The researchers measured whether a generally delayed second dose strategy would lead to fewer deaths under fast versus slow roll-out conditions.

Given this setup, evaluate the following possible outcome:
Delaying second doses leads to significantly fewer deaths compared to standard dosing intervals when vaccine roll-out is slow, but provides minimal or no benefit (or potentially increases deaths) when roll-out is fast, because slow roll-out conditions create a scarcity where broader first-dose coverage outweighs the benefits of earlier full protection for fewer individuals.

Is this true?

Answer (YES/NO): YES